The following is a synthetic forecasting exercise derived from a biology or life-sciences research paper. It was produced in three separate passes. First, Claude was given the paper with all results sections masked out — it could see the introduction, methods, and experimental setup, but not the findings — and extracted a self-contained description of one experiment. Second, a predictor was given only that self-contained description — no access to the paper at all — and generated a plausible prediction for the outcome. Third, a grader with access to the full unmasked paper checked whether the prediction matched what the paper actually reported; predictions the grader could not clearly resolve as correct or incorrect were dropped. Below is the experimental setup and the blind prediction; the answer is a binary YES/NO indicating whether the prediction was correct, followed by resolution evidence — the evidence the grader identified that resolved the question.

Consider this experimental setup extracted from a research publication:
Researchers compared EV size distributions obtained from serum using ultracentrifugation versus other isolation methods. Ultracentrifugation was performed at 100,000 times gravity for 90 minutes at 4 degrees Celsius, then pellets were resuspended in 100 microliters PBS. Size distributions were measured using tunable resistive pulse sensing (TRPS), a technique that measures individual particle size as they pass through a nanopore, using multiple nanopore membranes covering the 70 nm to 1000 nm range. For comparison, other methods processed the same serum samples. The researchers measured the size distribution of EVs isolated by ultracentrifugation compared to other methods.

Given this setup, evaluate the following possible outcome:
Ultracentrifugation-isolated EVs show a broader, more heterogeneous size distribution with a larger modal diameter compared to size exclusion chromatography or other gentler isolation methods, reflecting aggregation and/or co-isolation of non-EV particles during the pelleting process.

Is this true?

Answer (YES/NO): YES